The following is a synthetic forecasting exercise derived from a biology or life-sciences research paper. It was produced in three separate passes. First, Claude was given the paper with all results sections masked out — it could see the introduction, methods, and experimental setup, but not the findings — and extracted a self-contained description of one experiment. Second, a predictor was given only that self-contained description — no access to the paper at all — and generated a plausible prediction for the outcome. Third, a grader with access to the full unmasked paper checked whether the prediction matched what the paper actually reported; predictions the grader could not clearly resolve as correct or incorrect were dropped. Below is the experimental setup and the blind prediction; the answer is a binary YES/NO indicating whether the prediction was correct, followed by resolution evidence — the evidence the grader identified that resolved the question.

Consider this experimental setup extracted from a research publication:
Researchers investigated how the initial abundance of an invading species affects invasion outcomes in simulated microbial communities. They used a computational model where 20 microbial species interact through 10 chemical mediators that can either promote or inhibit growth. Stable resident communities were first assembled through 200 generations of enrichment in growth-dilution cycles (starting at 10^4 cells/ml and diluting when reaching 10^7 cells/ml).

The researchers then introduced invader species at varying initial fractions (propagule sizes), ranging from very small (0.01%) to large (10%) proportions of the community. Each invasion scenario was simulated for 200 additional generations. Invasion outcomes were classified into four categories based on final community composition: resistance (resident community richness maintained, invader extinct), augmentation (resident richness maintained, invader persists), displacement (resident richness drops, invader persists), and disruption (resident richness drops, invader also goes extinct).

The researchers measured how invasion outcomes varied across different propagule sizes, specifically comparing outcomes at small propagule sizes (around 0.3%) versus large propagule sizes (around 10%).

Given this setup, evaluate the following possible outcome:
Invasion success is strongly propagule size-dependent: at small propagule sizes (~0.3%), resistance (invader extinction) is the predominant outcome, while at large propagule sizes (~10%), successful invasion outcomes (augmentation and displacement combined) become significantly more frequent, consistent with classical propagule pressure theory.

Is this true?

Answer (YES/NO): NO